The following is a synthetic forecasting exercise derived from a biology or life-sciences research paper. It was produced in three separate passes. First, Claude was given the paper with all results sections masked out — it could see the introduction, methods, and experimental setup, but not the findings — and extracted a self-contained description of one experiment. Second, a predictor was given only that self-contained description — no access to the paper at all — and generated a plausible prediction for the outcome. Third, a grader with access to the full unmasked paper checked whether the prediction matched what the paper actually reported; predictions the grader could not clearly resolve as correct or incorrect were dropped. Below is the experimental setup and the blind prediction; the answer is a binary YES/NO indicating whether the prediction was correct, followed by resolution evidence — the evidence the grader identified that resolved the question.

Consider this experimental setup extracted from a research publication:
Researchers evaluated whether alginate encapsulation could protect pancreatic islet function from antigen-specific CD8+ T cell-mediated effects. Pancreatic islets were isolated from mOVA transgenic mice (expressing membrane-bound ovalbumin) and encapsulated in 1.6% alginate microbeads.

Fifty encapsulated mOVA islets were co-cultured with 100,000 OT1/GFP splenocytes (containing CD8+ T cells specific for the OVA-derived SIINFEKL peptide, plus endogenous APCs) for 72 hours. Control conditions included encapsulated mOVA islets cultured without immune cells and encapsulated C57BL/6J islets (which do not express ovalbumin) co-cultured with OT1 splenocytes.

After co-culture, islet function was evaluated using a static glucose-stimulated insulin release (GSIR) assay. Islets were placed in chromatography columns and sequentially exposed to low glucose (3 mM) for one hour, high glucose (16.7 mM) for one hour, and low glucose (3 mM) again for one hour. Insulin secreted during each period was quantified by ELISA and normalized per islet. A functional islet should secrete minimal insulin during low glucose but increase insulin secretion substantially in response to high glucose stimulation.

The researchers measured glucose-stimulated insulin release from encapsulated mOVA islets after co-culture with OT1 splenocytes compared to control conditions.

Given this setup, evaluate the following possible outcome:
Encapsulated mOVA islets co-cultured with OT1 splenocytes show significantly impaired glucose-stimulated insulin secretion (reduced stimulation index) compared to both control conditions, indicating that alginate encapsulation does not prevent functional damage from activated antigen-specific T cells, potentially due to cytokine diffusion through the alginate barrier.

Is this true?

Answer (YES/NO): YES